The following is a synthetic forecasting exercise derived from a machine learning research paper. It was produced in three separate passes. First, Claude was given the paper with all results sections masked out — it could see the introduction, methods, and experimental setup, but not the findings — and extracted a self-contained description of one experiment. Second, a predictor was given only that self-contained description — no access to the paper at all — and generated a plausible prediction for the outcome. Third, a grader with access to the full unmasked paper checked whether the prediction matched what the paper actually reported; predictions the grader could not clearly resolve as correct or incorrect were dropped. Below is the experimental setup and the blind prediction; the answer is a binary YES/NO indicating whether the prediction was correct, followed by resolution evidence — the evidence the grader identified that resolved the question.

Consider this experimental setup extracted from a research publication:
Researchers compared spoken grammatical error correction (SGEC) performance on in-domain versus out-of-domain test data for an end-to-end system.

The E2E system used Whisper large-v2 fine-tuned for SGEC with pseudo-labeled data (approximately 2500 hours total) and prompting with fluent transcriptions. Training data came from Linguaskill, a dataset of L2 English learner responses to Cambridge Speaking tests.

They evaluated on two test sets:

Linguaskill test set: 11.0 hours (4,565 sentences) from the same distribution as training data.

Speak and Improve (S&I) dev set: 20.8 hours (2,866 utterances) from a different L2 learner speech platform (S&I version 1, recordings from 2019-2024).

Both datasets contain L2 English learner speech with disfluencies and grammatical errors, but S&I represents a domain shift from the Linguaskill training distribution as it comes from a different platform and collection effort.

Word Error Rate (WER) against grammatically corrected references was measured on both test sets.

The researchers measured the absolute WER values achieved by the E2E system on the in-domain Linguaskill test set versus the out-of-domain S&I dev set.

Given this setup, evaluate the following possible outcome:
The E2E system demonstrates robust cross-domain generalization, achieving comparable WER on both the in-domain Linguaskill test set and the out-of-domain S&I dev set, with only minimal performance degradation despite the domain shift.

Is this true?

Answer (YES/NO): NO